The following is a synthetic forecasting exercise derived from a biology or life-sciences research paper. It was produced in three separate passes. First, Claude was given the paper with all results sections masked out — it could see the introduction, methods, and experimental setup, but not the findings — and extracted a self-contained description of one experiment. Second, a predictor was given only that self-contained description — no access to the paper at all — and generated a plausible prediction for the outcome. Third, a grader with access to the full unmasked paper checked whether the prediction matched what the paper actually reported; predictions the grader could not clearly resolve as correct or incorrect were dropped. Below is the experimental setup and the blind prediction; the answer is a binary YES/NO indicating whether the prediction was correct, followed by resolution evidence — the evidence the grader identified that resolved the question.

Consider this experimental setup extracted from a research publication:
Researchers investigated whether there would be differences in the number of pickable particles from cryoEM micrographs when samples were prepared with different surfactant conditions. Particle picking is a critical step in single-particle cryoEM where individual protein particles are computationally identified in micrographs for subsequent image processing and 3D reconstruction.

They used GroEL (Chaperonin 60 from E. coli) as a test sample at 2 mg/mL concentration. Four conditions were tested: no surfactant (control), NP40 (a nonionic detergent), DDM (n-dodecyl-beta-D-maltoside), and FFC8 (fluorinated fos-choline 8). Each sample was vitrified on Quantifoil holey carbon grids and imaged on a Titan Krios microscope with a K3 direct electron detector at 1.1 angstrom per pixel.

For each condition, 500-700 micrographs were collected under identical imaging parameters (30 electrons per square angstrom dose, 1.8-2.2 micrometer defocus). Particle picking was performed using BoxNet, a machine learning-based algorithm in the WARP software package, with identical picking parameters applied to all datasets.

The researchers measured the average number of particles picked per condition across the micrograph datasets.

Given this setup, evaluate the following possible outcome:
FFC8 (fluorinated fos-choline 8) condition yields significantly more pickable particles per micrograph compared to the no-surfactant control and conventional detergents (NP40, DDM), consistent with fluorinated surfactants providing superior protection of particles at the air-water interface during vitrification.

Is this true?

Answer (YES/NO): NO